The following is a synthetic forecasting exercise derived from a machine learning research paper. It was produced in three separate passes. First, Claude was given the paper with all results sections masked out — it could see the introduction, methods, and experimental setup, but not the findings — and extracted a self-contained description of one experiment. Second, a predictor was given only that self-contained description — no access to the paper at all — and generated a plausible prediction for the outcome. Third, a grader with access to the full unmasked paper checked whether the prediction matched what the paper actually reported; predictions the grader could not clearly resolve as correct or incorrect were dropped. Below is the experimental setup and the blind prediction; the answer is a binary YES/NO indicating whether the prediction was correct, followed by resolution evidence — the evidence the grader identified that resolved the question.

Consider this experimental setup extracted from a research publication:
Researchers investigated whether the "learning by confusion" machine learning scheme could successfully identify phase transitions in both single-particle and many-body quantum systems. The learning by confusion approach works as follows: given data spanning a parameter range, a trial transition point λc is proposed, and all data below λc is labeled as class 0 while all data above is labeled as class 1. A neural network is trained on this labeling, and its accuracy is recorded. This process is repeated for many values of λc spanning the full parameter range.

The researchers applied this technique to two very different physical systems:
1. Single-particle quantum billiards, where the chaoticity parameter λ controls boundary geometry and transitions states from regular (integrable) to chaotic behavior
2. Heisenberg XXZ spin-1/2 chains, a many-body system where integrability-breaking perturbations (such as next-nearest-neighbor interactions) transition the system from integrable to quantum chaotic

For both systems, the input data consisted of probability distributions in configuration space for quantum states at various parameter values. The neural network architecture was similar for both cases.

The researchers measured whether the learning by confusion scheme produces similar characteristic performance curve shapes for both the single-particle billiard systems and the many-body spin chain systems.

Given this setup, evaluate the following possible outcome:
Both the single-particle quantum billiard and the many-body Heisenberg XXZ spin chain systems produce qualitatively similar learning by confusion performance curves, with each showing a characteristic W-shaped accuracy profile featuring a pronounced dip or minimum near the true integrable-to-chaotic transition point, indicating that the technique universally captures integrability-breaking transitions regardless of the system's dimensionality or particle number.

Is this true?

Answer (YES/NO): NO